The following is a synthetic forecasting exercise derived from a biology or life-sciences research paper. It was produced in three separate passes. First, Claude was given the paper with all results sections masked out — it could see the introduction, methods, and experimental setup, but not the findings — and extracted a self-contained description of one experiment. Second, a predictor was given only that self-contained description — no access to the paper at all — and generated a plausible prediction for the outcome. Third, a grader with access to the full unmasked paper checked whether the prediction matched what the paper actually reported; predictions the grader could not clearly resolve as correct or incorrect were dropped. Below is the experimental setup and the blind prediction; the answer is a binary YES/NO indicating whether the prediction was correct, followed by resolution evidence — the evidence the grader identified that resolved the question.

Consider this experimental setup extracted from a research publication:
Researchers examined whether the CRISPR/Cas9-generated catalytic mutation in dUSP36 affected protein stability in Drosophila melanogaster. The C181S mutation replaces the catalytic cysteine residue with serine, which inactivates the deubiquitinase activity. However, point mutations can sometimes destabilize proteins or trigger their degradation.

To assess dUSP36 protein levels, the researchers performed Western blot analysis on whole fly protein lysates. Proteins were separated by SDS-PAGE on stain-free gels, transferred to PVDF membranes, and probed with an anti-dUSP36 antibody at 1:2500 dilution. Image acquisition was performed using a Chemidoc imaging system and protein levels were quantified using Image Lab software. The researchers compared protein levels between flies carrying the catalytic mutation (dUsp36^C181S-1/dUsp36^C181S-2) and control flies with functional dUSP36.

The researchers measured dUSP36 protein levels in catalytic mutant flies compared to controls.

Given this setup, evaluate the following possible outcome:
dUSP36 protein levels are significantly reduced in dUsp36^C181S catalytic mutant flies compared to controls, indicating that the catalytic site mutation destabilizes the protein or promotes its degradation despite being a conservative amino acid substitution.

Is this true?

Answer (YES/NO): YES